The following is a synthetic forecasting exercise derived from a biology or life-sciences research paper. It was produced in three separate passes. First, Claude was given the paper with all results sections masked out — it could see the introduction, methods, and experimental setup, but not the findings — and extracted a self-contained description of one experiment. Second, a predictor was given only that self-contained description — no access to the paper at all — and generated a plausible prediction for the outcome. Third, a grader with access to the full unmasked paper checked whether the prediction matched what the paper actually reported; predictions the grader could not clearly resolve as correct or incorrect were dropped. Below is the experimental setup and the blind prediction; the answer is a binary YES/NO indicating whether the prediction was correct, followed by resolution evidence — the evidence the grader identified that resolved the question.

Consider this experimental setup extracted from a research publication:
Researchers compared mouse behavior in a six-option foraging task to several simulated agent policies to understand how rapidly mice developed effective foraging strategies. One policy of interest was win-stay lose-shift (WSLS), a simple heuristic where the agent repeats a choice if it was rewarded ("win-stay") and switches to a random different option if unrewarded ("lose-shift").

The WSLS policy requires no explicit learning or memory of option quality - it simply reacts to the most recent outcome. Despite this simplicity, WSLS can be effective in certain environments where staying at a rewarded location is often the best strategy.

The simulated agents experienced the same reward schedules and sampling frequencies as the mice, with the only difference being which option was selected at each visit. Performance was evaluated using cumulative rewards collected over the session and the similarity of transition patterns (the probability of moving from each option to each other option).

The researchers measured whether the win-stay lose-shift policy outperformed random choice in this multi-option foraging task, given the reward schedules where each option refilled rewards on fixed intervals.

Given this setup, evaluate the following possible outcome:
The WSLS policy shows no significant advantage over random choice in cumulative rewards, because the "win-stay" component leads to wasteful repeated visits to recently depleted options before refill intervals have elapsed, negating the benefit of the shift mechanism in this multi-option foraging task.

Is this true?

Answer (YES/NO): YES